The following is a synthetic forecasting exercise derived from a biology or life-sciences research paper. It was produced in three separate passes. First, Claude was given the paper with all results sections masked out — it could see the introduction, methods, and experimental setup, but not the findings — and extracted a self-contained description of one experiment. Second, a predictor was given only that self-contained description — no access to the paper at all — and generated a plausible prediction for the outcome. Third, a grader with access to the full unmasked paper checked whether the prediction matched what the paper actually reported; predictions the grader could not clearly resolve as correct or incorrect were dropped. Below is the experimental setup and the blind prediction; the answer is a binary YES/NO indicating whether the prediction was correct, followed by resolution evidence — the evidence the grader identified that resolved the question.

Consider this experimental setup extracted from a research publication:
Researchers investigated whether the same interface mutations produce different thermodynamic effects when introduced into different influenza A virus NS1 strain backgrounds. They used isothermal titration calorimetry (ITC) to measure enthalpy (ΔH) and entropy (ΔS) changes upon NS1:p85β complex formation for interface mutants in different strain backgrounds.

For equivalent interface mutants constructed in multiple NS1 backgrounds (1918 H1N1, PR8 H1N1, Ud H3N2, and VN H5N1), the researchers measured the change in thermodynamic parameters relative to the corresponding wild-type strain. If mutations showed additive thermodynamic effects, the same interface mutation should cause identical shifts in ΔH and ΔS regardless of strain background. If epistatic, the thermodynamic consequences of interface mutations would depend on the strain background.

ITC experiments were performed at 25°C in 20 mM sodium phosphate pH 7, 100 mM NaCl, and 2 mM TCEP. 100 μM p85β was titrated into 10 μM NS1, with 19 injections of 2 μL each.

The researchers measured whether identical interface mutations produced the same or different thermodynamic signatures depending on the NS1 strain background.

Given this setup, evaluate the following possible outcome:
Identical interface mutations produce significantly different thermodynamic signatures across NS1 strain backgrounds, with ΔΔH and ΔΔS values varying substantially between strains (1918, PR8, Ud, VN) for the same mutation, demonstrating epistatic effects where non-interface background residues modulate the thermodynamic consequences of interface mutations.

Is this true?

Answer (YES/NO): YES